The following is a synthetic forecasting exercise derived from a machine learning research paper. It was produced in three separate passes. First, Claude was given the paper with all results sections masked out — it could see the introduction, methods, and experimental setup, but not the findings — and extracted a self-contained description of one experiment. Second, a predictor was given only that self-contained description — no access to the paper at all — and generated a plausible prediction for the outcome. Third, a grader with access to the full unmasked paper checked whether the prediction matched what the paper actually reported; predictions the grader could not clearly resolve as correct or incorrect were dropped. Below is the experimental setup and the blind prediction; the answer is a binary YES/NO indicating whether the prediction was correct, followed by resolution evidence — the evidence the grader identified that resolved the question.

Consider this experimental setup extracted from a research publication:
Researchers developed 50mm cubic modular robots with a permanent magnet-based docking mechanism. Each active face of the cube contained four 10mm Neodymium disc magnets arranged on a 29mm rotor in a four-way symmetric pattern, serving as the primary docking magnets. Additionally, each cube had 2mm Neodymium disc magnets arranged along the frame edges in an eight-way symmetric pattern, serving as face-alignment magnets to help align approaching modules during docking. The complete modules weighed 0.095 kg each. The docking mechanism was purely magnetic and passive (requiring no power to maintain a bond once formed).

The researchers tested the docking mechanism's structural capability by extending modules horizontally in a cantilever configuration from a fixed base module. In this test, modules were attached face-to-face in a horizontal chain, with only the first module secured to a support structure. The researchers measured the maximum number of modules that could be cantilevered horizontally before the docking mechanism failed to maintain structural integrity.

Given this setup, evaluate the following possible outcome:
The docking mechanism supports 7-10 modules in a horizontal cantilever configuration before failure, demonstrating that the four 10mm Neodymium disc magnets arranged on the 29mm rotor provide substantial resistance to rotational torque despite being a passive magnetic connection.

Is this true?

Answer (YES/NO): NO